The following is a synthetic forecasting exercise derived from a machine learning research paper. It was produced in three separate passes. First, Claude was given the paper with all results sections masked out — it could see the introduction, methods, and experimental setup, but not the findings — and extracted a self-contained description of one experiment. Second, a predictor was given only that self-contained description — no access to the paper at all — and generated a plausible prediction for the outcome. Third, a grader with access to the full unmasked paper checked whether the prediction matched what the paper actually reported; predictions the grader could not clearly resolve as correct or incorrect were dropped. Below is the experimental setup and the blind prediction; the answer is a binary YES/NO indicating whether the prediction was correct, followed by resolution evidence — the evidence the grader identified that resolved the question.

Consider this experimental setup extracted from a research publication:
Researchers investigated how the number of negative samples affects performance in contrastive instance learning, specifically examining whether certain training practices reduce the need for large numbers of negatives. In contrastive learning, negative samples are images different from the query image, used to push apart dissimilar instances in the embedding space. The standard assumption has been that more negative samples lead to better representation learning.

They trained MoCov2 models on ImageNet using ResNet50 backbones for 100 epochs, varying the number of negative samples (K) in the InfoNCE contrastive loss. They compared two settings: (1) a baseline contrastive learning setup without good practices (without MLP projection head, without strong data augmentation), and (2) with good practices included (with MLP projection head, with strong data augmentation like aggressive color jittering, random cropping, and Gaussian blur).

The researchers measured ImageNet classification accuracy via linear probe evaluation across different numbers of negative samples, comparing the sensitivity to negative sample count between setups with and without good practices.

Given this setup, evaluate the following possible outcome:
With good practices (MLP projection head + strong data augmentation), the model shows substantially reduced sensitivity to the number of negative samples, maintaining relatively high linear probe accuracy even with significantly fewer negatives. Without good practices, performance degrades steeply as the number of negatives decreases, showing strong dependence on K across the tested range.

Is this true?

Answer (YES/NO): YES